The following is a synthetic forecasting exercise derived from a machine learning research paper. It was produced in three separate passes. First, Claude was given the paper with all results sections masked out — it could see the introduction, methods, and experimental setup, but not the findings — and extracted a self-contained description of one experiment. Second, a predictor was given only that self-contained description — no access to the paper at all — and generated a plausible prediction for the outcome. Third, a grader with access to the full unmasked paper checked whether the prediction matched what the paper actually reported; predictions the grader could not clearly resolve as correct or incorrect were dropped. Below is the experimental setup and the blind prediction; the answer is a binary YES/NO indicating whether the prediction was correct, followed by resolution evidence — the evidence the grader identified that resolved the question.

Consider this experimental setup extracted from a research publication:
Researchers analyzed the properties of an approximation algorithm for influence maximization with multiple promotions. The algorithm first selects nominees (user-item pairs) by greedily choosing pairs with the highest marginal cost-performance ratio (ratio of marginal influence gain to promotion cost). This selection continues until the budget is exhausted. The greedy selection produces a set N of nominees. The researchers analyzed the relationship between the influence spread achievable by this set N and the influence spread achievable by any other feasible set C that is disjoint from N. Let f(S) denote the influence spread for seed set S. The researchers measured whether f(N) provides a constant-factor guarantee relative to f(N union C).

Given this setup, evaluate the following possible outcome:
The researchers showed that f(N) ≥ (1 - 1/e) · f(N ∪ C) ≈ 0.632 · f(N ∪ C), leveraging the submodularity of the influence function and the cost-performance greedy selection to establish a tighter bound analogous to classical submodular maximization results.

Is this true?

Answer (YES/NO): NO